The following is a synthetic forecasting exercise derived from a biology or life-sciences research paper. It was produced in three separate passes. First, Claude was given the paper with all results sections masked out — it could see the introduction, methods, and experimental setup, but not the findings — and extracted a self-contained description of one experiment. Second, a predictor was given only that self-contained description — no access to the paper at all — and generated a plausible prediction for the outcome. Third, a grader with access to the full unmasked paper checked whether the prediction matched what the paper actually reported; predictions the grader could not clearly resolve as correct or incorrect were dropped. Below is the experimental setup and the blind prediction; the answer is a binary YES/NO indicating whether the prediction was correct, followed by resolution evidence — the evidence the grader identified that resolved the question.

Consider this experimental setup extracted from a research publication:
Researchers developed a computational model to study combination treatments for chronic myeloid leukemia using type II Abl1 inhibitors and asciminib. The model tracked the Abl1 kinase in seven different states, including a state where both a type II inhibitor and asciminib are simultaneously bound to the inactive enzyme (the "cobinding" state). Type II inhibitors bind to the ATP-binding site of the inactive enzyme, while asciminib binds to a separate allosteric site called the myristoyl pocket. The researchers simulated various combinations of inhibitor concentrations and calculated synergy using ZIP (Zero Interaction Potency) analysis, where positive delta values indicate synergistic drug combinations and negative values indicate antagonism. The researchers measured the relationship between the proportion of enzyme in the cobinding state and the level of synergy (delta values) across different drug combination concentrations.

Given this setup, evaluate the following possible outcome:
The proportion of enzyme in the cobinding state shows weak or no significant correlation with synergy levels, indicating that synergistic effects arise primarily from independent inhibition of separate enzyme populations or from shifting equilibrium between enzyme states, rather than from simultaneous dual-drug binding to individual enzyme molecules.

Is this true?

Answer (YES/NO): NO